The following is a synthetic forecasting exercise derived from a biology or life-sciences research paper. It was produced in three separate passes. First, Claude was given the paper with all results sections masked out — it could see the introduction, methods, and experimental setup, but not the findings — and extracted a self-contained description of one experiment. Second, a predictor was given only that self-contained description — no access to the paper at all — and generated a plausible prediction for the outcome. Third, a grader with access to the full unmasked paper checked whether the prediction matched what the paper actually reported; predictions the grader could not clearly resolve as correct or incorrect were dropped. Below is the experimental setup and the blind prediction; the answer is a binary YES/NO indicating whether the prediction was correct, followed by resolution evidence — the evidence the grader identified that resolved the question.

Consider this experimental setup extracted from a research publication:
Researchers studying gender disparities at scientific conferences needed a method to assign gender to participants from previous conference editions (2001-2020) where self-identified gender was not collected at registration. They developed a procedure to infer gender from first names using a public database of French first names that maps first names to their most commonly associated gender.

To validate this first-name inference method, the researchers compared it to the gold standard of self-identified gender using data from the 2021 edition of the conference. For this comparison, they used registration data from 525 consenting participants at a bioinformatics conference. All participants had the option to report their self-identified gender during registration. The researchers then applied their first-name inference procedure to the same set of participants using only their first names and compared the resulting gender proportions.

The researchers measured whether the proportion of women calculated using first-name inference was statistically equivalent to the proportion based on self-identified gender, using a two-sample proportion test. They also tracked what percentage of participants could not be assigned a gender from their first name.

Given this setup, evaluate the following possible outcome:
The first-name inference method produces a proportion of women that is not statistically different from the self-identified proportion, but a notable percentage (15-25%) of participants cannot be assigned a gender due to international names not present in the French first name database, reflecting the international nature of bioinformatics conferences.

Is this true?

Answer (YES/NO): NO